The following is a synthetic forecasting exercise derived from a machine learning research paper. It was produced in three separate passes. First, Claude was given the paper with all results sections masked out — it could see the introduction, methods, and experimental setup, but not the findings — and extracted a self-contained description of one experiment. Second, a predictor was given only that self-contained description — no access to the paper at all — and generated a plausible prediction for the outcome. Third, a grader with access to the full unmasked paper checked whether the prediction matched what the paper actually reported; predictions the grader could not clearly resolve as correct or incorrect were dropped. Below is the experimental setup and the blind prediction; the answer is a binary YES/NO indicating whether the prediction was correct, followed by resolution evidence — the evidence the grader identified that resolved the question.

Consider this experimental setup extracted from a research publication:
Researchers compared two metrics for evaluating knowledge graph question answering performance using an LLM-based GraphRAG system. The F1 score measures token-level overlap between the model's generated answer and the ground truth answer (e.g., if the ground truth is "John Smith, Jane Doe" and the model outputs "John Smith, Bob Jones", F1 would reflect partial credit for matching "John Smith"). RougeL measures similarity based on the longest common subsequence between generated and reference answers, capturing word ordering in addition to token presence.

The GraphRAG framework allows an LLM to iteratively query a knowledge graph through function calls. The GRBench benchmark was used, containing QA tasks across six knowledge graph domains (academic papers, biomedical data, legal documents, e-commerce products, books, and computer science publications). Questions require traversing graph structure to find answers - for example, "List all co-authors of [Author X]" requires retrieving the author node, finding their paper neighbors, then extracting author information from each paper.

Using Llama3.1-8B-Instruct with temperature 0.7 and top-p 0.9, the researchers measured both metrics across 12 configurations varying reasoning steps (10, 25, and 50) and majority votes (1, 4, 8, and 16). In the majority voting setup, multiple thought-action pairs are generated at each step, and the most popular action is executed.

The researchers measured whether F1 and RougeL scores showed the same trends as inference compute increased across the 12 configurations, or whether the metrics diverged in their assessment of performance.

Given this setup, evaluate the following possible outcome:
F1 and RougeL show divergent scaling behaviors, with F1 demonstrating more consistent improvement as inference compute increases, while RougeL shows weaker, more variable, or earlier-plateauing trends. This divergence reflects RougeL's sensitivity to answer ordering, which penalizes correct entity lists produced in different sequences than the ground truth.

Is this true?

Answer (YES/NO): NO